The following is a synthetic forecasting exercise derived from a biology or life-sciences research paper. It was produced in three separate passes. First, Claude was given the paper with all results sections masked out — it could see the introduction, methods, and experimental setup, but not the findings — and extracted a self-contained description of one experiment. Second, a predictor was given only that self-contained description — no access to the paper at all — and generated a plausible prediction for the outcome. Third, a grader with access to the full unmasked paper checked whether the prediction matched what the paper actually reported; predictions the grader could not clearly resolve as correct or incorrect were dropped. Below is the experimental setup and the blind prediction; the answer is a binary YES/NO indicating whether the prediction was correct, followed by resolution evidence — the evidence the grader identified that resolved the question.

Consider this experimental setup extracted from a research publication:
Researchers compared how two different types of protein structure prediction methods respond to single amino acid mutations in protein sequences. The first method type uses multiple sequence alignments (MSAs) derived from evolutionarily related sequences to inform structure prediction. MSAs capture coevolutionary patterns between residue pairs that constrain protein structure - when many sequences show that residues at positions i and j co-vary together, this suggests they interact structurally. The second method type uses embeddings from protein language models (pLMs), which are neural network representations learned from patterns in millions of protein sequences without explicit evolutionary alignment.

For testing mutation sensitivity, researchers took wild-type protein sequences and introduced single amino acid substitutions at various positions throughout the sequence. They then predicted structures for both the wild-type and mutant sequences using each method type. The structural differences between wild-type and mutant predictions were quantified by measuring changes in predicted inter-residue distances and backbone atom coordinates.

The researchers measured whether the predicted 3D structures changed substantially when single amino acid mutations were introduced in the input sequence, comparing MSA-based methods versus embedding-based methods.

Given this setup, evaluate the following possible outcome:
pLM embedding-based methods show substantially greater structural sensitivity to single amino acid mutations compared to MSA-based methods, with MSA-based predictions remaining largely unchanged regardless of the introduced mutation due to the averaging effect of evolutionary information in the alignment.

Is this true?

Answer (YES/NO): YES